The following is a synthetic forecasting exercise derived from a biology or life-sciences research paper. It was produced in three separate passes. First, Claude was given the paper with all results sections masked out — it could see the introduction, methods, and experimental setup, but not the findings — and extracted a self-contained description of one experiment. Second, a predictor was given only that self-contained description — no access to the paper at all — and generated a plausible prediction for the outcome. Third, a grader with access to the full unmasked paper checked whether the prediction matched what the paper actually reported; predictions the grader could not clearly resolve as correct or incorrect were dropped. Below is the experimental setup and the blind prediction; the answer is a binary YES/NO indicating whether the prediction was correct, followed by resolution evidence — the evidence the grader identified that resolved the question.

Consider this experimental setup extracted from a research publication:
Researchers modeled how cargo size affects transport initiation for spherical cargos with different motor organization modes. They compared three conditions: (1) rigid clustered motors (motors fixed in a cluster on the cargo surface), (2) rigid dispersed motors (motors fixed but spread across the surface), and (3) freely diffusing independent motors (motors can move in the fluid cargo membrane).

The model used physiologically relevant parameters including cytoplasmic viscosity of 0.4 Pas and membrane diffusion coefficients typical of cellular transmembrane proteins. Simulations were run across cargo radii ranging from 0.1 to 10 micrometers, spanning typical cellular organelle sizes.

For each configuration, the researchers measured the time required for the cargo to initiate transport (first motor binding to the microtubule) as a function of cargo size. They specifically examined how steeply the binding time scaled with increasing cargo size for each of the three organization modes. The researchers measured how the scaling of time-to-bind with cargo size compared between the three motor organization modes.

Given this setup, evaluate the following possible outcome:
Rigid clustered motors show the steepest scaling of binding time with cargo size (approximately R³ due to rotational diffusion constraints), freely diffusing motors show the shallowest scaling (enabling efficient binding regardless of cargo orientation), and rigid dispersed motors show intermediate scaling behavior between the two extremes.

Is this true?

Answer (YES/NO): NO